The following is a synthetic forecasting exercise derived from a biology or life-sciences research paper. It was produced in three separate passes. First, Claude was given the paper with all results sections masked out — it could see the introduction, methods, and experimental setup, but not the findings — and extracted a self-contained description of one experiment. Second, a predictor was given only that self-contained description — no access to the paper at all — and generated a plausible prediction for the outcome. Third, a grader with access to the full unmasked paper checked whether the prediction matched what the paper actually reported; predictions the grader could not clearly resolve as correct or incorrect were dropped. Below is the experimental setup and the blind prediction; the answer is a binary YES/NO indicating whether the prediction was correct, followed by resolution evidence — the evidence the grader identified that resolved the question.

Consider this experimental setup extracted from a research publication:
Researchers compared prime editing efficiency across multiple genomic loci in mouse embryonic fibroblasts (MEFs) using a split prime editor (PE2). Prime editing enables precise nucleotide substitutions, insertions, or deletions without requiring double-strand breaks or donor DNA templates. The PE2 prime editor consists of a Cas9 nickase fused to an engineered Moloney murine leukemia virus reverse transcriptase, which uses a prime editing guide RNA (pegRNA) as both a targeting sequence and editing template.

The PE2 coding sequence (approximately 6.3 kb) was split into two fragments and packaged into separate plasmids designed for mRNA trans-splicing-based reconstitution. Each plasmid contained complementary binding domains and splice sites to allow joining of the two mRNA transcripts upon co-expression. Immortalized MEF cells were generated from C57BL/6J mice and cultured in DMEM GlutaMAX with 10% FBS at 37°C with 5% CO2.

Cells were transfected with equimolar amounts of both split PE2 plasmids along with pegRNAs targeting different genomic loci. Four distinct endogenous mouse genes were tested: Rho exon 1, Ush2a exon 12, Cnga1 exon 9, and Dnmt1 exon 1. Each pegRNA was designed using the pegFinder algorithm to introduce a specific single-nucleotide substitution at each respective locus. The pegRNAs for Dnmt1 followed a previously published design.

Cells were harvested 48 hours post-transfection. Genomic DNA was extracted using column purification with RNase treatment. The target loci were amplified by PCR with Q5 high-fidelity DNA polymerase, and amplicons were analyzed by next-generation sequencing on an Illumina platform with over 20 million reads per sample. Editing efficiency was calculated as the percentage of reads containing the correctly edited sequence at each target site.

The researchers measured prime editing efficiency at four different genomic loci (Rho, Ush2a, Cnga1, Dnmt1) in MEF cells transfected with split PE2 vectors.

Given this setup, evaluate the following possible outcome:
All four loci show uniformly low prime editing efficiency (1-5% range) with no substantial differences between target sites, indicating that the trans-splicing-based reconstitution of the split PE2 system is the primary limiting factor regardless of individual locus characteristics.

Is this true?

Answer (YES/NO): NO